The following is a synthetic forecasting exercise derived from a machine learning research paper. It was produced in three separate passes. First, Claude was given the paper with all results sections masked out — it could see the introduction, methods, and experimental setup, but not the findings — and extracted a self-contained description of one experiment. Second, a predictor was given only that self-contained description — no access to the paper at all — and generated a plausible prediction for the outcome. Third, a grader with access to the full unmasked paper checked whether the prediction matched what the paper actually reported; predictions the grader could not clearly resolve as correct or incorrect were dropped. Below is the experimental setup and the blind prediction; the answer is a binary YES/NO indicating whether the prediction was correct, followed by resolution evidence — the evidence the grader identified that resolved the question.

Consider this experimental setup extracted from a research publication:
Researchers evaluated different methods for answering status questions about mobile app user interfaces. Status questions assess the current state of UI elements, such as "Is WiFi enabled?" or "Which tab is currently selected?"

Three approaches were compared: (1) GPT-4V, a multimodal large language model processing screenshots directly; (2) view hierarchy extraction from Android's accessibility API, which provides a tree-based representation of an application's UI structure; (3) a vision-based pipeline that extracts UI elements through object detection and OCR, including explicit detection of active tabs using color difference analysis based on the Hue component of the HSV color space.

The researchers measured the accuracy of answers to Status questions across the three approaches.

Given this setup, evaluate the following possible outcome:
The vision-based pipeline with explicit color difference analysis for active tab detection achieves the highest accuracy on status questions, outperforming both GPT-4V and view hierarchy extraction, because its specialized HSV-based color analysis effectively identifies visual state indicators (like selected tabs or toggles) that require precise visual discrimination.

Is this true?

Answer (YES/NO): NO